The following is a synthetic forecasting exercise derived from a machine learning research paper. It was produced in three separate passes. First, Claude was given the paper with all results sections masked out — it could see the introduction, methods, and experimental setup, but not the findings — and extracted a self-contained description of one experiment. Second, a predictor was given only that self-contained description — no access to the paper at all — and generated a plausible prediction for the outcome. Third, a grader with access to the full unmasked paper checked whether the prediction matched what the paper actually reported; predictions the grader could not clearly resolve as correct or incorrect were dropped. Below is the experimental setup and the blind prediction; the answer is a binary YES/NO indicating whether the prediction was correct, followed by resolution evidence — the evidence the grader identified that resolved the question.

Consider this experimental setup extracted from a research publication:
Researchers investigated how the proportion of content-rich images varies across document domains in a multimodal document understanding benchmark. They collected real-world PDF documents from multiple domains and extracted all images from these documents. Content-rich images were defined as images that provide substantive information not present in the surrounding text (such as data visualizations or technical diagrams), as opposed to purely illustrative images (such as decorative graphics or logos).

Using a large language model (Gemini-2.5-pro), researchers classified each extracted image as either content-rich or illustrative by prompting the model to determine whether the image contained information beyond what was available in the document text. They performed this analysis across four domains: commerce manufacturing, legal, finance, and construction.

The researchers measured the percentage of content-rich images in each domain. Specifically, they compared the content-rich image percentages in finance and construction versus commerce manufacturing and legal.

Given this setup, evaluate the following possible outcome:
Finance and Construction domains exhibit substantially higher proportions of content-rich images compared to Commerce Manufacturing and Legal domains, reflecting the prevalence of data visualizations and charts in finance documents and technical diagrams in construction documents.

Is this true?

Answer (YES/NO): YES